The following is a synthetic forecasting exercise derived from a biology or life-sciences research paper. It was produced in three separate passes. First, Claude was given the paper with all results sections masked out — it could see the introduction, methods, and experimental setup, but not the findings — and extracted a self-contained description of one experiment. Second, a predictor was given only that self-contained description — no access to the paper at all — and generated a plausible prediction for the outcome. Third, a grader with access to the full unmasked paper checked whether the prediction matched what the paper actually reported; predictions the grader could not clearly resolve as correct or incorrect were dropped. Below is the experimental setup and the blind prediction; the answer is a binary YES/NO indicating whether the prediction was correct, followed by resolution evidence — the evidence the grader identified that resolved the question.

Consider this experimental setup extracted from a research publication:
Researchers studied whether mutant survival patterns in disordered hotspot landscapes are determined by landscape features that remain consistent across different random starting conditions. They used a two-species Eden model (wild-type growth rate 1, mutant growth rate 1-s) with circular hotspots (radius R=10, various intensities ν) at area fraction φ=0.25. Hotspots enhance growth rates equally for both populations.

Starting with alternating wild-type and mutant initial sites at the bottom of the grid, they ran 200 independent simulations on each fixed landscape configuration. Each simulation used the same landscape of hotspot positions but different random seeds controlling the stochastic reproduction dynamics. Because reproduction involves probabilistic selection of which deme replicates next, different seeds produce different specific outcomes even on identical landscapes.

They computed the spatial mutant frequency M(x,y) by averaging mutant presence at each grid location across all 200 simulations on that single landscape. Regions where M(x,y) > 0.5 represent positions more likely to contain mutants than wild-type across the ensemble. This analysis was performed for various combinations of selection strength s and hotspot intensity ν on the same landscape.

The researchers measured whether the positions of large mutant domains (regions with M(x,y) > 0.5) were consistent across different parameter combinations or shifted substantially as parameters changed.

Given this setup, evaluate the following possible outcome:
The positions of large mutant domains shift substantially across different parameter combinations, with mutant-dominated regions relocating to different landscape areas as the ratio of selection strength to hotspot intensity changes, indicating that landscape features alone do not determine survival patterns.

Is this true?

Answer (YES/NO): NO